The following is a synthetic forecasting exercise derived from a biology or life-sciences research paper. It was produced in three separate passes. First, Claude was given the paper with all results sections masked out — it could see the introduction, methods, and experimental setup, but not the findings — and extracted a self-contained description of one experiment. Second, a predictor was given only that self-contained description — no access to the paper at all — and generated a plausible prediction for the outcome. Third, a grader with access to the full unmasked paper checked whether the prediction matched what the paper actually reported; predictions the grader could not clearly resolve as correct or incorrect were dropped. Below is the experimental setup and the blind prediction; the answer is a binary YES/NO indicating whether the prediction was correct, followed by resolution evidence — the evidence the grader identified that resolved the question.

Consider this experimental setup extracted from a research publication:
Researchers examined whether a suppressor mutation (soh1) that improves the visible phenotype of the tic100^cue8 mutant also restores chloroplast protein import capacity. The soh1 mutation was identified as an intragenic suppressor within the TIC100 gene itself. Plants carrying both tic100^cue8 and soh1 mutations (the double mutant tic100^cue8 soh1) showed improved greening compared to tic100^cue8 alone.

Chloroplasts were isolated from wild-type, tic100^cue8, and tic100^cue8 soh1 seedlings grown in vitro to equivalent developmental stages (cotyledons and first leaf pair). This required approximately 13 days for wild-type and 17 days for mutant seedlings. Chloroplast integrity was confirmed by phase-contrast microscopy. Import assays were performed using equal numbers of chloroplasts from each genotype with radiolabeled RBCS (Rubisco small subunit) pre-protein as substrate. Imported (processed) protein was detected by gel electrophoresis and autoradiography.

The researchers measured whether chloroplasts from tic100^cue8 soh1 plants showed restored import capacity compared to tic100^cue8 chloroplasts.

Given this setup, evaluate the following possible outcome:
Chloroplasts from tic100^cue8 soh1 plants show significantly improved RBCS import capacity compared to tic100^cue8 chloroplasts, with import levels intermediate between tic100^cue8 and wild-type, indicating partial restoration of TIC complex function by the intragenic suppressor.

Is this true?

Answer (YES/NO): NO